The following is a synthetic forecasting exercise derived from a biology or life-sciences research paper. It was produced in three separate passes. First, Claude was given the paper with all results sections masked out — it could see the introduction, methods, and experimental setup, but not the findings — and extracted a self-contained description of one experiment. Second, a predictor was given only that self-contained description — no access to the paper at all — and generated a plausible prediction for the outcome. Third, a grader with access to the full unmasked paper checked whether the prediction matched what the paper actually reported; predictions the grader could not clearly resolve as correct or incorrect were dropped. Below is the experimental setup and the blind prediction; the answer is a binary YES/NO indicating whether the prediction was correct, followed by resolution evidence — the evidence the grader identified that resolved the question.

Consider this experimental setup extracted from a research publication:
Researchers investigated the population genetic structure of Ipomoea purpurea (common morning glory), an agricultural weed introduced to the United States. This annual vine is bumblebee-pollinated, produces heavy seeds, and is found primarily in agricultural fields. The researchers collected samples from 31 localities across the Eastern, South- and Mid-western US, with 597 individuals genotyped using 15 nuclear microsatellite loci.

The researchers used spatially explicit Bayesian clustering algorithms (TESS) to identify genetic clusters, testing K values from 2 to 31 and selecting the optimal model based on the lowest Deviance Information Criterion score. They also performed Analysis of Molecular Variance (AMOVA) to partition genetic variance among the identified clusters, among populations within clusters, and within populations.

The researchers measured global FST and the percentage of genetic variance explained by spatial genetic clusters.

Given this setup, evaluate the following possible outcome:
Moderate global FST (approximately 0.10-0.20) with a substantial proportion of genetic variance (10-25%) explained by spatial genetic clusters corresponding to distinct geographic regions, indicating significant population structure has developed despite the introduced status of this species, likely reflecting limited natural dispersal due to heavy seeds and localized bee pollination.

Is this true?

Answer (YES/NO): NO